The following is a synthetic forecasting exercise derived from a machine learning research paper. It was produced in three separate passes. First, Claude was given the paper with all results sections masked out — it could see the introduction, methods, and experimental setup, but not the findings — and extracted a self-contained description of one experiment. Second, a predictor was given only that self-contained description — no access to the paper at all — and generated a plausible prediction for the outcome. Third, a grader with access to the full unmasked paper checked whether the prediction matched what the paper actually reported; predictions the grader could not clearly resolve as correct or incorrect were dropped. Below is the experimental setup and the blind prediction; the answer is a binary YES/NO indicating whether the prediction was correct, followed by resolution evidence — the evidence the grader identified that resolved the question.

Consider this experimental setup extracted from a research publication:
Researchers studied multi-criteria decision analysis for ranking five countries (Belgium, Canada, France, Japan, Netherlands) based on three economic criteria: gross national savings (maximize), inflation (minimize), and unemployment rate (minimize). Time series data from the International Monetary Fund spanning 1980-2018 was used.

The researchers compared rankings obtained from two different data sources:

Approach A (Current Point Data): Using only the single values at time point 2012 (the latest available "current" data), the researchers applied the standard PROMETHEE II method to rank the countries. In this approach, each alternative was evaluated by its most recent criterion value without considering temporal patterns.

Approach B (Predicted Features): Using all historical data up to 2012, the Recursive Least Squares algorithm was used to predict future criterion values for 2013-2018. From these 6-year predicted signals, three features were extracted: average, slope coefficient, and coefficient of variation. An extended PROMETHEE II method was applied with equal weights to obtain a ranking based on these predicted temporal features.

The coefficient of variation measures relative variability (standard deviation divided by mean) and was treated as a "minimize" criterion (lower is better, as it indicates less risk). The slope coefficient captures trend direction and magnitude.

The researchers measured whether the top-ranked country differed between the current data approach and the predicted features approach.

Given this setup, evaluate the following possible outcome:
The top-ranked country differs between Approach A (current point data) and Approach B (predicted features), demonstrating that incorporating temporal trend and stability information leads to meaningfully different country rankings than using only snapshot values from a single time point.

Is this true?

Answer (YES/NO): YES